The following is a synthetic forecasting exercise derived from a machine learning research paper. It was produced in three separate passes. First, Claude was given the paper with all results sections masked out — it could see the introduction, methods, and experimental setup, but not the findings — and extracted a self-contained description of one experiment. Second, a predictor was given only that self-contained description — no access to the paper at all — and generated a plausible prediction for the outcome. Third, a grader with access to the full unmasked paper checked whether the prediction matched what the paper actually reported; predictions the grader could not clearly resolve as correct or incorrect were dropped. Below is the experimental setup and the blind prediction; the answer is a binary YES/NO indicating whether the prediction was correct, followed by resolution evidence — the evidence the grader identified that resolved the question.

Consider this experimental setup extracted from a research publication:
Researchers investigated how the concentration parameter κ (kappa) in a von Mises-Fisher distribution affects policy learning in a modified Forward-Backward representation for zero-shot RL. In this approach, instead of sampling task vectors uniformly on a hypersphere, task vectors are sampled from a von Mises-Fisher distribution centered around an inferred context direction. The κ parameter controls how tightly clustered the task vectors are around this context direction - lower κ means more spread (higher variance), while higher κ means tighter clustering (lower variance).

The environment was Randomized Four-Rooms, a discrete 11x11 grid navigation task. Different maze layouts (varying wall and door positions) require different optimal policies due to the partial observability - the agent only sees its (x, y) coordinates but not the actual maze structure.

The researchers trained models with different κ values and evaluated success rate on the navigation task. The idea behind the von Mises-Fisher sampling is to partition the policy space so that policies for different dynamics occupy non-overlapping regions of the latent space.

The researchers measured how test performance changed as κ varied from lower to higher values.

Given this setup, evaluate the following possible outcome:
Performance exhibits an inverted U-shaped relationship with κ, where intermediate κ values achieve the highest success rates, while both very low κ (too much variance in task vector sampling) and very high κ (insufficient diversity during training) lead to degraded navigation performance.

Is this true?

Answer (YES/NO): NO